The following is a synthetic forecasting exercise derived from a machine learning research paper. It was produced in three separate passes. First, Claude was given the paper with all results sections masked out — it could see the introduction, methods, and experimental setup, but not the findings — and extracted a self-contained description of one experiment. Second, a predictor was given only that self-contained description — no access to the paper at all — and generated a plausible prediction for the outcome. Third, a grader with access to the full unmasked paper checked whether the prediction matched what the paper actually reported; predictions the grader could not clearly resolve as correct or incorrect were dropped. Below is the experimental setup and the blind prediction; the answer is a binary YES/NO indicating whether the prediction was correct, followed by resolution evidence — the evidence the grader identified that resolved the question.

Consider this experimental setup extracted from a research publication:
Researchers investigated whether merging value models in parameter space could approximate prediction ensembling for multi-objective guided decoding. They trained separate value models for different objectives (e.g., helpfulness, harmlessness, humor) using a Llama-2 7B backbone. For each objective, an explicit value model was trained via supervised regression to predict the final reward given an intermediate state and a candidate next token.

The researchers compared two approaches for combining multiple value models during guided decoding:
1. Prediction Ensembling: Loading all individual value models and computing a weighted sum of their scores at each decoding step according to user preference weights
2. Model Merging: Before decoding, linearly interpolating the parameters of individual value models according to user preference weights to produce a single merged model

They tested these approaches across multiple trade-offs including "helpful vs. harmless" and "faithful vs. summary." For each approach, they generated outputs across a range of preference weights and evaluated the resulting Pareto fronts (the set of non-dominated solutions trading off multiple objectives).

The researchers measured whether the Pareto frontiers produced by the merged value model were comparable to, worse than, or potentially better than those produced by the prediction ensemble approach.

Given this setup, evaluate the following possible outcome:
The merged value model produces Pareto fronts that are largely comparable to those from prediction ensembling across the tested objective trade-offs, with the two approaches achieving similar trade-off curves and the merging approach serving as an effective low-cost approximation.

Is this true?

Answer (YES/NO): YES